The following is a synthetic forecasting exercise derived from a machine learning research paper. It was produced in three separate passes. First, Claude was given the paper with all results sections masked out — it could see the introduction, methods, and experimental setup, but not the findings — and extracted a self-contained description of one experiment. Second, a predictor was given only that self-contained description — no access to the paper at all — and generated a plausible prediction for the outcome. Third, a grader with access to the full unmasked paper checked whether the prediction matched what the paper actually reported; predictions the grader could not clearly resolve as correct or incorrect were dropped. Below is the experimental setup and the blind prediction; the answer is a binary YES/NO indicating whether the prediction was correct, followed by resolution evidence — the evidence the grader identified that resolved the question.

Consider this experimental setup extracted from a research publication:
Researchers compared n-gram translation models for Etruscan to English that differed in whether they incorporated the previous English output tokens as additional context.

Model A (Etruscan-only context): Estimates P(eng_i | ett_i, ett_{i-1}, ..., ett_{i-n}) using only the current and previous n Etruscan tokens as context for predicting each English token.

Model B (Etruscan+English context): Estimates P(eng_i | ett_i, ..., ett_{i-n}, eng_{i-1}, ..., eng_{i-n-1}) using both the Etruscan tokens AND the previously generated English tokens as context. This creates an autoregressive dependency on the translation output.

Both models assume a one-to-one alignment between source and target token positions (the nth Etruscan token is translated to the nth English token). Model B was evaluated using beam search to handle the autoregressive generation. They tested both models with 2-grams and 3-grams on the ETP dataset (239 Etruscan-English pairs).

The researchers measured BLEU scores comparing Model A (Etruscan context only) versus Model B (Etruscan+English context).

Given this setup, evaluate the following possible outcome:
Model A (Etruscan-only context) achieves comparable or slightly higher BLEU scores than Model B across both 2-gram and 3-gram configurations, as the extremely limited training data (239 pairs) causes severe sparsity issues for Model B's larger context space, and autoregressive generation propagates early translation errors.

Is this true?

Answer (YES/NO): YES